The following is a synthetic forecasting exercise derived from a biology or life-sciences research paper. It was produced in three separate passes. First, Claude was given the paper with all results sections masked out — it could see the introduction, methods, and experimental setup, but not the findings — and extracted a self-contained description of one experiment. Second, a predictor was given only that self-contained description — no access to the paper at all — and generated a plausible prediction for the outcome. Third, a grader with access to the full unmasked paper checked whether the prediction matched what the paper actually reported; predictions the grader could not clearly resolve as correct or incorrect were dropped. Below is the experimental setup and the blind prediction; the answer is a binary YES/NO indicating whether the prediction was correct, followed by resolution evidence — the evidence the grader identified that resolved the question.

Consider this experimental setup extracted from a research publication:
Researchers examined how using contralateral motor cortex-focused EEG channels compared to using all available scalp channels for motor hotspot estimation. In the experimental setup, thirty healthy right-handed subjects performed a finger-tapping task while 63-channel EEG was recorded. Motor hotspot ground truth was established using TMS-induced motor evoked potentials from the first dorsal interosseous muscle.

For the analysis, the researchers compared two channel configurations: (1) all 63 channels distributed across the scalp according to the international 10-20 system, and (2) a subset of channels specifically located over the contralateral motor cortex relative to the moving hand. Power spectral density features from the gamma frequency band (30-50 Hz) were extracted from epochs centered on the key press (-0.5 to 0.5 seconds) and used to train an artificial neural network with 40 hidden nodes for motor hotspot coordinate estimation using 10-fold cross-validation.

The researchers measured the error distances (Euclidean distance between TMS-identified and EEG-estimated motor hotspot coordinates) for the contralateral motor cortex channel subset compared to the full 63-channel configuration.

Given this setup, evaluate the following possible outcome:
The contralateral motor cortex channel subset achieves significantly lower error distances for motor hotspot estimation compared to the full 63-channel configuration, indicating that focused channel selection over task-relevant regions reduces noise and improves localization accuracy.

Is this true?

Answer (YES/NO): NO